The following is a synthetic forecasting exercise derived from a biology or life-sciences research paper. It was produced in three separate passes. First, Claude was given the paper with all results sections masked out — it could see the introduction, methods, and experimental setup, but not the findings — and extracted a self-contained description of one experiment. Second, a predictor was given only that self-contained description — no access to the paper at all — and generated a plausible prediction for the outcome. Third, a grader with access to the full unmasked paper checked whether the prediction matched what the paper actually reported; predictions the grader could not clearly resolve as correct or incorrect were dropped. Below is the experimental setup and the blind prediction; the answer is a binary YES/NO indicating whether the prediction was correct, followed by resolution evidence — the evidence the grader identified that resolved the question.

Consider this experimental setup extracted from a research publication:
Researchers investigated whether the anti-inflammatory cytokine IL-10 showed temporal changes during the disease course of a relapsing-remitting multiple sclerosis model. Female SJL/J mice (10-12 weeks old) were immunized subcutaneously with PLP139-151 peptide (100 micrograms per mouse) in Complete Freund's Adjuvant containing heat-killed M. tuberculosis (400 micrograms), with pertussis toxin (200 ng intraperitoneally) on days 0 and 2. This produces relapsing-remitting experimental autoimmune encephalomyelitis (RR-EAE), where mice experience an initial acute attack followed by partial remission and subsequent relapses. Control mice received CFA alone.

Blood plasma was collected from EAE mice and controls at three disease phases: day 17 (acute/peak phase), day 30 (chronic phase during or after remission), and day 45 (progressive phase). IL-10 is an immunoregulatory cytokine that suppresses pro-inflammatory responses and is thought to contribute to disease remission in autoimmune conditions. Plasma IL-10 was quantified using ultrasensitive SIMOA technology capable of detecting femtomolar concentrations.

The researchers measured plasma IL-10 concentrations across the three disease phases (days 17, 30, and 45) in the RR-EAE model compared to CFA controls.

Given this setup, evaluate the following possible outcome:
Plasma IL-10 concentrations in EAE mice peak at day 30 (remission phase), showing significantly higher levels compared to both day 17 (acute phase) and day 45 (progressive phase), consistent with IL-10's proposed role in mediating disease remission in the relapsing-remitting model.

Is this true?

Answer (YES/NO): NO